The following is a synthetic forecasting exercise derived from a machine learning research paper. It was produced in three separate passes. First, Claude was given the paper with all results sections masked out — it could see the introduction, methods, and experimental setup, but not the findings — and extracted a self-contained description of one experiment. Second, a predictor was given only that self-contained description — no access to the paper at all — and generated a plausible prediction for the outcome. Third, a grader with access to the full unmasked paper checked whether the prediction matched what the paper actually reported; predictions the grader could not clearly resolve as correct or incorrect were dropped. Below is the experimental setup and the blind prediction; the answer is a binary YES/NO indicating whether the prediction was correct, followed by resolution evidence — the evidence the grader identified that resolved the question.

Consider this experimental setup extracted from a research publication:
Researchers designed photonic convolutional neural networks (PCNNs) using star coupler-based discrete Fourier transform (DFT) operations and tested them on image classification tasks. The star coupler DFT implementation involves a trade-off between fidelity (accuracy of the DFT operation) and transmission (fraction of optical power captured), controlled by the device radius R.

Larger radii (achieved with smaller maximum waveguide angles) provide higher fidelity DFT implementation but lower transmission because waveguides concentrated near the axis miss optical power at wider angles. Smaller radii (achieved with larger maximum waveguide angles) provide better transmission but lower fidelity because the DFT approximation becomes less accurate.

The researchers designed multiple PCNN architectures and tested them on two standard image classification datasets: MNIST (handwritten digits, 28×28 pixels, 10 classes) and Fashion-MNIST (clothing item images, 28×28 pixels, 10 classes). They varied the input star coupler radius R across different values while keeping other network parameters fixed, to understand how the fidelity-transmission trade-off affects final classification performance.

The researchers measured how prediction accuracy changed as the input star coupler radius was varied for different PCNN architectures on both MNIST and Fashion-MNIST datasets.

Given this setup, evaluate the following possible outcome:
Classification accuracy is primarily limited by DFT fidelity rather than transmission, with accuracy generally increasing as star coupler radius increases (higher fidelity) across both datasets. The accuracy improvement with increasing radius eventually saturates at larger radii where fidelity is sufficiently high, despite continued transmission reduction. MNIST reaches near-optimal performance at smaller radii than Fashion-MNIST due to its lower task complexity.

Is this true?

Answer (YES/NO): NO